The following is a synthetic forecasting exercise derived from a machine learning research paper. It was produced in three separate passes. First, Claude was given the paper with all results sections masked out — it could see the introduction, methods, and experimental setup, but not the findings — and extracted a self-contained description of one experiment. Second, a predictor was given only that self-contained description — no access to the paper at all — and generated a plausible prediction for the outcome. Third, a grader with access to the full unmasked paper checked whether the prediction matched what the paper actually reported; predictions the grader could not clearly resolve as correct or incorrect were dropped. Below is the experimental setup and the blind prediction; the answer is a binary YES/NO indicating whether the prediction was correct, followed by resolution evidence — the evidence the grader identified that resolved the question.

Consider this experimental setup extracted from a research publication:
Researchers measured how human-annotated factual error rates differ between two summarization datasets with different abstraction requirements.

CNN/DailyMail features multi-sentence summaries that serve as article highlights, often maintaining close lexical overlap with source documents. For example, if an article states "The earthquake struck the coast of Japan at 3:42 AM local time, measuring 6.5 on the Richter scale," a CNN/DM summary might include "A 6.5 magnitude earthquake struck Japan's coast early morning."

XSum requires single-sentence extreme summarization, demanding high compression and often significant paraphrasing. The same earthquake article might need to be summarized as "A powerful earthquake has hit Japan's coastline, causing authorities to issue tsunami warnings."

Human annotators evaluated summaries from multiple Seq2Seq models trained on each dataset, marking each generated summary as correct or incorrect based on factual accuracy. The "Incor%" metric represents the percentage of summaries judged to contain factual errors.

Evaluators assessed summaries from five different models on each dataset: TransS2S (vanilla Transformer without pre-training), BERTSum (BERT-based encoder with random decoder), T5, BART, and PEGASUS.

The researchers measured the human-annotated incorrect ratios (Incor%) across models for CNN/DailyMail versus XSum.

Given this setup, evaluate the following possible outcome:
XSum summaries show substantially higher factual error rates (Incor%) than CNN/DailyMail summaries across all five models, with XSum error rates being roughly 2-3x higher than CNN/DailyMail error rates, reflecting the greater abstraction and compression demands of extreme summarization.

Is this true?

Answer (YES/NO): NO